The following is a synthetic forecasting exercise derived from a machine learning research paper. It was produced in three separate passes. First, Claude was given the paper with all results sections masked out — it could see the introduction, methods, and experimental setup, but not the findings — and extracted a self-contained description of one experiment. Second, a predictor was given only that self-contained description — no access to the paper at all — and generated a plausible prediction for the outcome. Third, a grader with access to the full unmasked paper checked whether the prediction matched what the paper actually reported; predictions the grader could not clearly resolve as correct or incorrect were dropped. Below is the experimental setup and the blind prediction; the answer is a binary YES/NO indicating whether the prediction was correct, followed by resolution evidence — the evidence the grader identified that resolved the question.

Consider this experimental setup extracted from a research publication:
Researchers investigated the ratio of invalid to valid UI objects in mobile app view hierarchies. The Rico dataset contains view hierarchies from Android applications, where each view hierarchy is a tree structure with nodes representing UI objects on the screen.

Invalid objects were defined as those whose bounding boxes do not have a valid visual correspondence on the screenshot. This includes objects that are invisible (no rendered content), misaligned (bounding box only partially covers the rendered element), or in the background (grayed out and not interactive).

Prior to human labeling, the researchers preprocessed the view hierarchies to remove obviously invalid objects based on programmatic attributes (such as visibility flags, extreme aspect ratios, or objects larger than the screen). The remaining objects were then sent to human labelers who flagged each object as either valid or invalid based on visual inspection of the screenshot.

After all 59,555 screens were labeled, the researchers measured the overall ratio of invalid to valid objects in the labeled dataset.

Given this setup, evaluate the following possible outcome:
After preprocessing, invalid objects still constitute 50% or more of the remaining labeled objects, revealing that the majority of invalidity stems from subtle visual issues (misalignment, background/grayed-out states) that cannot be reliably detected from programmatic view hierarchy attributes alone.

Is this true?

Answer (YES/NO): NO